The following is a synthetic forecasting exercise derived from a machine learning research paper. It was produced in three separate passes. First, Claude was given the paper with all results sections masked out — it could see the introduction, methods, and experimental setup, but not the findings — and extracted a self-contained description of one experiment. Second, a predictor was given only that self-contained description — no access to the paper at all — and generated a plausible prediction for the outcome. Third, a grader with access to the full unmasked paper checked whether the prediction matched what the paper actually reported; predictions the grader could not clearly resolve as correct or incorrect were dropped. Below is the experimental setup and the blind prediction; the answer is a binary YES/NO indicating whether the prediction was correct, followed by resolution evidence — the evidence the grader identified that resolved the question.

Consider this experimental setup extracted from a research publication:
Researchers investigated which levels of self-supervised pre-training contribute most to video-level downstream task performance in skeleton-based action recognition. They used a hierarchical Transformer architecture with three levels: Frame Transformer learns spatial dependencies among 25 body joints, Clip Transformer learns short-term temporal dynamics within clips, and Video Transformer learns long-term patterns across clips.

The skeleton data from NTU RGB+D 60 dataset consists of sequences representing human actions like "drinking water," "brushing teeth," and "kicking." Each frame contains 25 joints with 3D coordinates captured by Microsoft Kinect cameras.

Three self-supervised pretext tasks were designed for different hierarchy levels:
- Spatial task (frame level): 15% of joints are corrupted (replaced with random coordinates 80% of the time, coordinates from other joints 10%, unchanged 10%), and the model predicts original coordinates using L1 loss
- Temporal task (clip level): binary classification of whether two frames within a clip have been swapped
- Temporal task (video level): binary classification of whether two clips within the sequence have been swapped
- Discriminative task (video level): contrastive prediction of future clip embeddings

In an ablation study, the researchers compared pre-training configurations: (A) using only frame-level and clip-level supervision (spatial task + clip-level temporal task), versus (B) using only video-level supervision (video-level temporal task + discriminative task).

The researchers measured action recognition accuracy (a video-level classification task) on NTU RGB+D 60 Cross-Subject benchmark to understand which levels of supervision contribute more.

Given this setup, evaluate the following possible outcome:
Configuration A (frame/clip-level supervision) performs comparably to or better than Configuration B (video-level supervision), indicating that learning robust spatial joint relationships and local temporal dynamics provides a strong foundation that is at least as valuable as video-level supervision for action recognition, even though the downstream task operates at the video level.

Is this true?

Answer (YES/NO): YES